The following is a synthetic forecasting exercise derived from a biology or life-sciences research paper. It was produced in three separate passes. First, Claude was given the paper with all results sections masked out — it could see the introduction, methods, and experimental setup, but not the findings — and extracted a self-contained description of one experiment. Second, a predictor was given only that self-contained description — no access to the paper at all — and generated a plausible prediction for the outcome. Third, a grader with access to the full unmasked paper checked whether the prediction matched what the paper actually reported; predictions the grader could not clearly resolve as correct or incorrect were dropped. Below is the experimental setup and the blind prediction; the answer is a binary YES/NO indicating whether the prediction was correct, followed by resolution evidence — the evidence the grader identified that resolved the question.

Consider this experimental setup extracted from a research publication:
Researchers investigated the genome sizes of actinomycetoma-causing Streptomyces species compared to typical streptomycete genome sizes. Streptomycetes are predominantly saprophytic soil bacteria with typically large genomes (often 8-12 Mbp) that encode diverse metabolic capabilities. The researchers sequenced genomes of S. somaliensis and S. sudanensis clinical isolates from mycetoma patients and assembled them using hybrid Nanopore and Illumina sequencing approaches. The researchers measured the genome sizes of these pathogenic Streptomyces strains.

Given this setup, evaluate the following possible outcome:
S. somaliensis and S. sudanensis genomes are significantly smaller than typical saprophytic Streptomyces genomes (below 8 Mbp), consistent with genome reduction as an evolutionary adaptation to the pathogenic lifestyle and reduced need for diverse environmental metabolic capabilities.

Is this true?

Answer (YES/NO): YES